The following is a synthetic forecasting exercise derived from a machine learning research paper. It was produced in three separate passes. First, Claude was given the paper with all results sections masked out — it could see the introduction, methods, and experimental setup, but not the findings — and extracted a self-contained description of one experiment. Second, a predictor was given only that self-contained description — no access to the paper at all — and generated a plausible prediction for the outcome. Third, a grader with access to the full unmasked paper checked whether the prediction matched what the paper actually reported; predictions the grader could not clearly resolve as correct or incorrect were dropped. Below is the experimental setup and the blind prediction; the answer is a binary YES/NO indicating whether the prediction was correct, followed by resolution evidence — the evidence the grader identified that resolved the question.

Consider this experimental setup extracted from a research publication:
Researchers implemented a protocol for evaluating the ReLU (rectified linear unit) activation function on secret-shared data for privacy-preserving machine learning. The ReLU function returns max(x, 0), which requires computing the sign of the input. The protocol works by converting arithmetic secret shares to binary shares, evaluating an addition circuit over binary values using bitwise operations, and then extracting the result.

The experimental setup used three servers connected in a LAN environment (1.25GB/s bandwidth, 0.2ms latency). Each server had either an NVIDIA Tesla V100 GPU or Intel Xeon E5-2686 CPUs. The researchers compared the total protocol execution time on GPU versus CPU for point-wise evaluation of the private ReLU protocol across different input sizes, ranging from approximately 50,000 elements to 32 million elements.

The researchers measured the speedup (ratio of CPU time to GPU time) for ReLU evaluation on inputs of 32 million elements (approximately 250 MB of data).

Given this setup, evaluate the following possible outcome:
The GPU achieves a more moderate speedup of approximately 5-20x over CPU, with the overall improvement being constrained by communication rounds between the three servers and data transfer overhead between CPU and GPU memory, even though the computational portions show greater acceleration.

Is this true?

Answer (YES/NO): YES